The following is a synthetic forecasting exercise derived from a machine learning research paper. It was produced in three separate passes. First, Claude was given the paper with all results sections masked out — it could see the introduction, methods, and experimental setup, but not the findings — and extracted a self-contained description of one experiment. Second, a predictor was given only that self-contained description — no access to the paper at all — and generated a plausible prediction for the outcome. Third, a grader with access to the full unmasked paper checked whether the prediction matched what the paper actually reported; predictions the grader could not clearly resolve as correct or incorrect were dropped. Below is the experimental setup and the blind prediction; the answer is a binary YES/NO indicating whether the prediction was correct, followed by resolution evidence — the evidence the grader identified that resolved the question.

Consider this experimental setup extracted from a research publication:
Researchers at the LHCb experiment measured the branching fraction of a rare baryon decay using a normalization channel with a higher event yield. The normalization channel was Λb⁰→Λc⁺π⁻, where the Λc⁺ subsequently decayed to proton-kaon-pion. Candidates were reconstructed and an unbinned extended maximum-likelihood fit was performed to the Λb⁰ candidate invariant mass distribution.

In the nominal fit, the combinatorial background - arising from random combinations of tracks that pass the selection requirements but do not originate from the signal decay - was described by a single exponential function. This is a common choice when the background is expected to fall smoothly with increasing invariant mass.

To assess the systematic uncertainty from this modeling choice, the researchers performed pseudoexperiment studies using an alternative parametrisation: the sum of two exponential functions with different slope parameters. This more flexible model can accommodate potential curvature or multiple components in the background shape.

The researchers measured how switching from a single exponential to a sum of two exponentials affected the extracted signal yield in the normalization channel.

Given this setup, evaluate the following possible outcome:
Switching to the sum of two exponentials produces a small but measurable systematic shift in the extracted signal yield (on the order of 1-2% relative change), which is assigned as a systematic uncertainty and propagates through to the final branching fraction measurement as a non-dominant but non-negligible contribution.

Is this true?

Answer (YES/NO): NO